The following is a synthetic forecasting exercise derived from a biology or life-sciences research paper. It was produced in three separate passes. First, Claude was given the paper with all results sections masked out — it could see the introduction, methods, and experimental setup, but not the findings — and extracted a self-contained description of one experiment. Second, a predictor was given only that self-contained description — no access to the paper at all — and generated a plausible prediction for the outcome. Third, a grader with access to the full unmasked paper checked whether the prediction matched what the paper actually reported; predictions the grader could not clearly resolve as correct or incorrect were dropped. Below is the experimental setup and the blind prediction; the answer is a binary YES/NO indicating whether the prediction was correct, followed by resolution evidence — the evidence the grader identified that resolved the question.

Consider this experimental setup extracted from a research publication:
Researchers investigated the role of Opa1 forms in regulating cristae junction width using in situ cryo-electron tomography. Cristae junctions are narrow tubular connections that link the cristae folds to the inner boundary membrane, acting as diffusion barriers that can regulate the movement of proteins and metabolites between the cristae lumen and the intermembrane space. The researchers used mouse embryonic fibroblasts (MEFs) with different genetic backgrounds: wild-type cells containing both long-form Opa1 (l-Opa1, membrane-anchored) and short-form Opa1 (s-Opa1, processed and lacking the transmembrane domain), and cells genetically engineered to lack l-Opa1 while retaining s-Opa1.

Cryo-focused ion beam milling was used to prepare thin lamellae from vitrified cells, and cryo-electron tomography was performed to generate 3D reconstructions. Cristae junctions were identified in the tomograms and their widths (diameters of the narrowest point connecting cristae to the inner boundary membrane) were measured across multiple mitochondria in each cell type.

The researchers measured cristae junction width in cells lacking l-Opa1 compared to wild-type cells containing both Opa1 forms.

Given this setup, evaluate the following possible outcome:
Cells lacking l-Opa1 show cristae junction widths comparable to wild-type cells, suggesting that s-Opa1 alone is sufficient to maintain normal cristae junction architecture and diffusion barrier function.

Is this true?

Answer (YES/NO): NO